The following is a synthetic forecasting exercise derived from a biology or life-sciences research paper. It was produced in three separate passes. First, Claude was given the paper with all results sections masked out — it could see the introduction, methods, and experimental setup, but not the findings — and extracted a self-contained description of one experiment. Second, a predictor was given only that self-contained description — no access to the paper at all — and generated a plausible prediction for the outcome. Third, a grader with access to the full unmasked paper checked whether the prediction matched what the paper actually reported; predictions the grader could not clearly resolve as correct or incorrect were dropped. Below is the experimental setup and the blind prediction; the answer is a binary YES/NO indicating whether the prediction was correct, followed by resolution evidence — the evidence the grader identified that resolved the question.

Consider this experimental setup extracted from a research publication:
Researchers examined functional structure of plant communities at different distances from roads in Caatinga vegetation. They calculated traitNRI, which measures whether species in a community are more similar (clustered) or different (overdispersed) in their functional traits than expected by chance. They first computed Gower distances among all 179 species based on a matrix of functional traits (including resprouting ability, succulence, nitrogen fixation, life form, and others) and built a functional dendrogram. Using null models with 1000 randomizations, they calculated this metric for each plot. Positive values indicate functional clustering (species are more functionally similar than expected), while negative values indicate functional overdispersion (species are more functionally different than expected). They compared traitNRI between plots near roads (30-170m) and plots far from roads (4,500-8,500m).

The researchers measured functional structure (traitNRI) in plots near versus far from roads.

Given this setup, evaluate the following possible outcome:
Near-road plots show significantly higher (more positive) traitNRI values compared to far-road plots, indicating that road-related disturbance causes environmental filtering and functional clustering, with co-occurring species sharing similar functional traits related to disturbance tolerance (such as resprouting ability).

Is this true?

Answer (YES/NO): YES